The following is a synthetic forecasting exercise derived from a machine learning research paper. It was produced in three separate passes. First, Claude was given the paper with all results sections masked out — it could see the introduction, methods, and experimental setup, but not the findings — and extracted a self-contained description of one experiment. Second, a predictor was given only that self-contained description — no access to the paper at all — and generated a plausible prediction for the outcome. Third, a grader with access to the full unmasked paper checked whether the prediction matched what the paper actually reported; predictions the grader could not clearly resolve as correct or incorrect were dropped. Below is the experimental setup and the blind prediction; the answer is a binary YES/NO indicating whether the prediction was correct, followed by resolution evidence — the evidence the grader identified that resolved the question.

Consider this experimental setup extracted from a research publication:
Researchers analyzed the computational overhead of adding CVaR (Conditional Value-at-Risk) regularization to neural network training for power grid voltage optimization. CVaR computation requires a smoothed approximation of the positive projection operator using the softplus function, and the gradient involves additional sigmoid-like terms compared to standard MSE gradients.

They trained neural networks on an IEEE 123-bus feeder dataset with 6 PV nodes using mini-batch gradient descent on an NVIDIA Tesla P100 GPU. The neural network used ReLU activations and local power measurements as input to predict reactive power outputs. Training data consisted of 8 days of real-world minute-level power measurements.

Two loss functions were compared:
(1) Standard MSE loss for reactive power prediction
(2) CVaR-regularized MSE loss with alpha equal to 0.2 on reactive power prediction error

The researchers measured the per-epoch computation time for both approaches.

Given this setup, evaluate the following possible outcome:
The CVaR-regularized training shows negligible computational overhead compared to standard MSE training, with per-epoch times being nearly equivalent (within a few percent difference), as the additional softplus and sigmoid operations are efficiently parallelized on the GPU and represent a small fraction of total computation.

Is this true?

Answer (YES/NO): NO